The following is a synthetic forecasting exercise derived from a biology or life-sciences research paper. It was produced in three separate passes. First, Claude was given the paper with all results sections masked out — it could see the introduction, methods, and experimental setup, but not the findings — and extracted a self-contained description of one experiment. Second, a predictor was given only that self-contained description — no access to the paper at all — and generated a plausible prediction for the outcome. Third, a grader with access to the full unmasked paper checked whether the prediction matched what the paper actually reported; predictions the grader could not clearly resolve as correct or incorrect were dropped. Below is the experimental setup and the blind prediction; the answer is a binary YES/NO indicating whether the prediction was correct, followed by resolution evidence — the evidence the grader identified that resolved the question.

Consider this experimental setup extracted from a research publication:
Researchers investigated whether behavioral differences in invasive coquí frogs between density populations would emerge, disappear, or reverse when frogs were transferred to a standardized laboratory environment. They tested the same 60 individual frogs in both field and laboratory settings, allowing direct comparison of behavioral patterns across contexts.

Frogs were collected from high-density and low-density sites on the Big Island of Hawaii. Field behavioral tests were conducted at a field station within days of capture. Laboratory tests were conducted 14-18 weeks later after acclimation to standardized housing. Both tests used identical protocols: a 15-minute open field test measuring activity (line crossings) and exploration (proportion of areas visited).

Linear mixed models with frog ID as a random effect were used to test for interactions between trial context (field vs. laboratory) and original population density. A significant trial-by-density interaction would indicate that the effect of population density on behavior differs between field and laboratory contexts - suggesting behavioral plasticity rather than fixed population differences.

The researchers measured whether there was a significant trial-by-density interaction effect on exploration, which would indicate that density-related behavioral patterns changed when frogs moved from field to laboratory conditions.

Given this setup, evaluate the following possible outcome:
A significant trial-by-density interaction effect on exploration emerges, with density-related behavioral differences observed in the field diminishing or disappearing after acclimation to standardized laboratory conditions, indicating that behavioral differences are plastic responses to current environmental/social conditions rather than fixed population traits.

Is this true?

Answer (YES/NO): NO